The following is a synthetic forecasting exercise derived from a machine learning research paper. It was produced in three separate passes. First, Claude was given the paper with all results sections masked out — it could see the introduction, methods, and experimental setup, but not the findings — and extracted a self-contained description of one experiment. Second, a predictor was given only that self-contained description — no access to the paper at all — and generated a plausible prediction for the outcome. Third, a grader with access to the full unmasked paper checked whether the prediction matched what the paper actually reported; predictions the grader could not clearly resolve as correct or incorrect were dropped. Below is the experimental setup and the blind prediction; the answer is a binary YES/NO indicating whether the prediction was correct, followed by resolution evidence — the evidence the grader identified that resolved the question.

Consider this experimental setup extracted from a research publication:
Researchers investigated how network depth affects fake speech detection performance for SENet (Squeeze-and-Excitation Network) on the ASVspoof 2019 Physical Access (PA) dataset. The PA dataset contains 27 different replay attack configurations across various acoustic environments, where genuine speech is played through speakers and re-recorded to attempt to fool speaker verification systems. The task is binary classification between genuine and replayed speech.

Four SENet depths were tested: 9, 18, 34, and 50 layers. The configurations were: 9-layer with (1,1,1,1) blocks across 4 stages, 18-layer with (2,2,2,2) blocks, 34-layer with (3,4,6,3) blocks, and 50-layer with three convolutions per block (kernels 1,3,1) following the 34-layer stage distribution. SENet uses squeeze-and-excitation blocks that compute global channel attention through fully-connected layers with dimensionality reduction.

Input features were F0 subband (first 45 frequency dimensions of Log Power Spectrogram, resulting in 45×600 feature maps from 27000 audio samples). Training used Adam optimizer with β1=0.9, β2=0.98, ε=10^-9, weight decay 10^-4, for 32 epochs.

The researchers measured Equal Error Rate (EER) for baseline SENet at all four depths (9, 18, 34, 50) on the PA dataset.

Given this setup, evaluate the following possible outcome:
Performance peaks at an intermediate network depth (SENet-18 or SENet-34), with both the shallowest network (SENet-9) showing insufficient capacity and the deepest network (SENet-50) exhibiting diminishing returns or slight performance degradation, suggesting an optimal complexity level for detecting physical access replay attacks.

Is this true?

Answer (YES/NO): NO